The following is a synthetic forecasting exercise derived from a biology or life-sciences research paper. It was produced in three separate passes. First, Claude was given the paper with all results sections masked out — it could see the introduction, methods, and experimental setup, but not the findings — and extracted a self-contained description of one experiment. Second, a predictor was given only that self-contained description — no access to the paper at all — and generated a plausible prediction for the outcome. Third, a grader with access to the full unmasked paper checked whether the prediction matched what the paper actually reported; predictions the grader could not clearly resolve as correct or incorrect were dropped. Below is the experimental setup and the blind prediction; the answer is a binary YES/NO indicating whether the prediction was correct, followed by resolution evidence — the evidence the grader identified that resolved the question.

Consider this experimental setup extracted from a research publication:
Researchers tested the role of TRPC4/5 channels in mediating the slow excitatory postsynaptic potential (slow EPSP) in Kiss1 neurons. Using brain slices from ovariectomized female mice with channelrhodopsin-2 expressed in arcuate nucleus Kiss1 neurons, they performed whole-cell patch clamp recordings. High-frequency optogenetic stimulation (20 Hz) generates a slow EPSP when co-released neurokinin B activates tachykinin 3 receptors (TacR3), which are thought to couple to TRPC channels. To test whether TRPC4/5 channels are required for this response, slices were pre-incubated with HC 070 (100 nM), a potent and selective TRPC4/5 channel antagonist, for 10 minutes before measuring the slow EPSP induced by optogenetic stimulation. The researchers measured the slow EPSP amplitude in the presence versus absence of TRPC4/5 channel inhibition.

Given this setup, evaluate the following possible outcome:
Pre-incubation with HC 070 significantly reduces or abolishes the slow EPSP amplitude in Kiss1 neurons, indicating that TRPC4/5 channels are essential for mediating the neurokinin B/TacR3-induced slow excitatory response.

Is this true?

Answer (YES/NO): YES